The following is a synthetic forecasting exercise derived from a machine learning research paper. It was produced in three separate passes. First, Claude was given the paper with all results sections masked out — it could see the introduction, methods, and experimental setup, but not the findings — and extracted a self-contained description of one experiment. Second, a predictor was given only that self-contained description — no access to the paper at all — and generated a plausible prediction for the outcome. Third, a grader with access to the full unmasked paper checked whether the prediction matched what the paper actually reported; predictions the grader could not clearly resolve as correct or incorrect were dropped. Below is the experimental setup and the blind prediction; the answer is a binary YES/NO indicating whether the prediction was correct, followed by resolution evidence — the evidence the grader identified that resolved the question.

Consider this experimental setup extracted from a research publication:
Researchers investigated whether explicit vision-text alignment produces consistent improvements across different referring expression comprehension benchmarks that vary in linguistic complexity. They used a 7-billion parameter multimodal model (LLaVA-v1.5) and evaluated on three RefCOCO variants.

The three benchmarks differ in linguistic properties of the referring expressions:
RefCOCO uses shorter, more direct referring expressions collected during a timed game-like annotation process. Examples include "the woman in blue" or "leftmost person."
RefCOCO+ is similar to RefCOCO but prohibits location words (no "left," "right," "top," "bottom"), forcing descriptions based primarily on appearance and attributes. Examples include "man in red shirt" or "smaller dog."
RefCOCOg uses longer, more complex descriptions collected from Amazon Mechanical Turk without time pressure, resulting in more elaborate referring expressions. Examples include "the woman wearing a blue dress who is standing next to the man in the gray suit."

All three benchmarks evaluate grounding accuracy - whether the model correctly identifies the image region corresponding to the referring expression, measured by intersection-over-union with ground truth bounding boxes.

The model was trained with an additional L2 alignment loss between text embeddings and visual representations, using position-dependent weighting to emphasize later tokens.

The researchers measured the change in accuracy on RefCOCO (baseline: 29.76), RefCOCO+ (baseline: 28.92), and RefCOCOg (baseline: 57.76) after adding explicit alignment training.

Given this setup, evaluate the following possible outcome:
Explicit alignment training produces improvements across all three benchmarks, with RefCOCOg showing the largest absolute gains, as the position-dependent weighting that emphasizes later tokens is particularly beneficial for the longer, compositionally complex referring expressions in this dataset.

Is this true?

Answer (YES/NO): NO